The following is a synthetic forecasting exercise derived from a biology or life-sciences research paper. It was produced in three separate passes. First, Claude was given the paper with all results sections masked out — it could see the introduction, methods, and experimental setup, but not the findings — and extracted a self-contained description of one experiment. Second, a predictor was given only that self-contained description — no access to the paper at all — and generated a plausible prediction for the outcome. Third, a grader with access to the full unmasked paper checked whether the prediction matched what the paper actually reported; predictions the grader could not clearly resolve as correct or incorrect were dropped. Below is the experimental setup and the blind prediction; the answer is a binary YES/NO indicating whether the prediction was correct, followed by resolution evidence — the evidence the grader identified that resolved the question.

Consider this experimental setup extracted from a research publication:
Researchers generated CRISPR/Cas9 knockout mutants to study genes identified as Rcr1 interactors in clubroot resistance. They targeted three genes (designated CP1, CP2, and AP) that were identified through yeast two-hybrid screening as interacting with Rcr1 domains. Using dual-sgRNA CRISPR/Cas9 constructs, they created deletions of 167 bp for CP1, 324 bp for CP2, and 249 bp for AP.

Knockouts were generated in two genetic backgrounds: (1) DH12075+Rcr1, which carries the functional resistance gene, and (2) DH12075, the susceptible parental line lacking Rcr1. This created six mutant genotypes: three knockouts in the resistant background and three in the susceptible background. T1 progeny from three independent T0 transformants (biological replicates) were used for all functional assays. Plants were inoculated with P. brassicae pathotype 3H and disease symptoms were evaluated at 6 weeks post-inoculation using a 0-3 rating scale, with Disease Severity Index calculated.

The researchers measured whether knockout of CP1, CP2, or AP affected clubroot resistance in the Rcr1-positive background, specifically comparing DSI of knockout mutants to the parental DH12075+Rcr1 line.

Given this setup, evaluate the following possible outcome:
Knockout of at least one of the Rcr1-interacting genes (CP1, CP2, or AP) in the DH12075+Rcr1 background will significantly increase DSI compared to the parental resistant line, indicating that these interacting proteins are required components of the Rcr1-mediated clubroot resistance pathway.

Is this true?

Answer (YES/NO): YES